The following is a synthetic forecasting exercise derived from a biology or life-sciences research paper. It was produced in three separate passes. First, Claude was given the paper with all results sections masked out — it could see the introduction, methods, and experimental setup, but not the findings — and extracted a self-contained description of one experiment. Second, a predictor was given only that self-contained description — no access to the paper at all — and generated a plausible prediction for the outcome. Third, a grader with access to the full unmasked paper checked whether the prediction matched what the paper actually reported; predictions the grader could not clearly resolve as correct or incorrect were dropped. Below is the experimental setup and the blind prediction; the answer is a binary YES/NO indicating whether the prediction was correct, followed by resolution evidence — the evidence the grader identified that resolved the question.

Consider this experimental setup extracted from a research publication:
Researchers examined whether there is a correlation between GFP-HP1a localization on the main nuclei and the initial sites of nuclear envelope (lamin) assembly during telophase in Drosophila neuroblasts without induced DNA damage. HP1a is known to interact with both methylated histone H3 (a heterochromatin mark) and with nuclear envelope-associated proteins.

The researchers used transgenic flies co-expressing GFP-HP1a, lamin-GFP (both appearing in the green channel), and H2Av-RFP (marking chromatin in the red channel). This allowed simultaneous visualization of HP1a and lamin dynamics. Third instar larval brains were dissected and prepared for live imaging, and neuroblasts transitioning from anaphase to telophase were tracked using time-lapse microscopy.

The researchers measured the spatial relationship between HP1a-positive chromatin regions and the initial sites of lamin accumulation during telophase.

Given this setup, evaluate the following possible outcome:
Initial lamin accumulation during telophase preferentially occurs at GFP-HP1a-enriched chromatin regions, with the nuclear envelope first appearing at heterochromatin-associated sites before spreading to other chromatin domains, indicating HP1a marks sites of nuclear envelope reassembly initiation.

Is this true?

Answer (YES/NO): YES